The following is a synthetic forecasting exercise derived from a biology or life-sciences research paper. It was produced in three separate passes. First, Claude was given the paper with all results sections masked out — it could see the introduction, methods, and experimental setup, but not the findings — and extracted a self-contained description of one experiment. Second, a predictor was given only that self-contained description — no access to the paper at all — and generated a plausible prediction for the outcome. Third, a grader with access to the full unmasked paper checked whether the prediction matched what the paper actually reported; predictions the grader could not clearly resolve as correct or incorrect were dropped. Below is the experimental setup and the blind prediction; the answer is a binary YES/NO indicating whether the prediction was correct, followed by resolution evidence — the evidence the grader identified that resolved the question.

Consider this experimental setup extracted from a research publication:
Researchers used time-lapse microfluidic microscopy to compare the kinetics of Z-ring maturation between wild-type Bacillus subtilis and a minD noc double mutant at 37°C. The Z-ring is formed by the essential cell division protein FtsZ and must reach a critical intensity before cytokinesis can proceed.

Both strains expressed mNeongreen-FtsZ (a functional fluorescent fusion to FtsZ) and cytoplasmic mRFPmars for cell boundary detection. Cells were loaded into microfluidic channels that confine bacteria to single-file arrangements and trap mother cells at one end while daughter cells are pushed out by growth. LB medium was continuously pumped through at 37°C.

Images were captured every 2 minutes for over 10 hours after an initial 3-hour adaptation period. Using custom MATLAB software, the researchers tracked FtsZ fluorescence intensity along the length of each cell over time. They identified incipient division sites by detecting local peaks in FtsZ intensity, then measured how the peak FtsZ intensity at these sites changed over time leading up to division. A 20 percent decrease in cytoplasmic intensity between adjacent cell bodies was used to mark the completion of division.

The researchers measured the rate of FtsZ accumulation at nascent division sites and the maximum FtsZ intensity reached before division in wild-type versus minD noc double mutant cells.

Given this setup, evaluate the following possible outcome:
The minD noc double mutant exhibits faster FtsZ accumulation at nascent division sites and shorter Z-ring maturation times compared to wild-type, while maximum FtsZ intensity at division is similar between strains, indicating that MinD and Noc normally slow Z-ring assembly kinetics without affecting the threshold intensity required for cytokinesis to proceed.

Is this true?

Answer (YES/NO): NO